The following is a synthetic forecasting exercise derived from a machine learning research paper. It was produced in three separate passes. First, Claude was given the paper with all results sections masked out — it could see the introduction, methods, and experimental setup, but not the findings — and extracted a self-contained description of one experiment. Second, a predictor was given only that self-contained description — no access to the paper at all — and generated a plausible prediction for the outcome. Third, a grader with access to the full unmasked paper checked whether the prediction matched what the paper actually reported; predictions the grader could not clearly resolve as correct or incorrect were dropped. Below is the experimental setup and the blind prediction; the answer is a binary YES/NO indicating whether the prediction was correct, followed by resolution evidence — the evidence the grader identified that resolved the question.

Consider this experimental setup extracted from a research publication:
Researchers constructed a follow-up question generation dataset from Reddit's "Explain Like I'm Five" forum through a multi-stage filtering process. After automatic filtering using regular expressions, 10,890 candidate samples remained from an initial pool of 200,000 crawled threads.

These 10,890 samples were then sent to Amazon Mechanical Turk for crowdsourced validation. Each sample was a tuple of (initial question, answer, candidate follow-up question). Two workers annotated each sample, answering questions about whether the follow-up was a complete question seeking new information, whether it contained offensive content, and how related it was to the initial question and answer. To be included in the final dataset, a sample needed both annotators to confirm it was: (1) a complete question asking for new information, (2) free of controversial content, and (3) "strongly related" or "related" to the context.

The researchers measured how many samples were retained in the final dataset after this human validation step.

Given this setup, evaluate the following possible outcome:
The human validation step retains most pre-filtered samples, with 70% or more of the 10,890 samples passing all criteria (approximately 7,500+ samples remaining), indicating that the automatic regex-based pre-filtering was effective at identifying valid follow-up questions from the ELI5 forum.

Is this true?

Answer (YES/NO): NO